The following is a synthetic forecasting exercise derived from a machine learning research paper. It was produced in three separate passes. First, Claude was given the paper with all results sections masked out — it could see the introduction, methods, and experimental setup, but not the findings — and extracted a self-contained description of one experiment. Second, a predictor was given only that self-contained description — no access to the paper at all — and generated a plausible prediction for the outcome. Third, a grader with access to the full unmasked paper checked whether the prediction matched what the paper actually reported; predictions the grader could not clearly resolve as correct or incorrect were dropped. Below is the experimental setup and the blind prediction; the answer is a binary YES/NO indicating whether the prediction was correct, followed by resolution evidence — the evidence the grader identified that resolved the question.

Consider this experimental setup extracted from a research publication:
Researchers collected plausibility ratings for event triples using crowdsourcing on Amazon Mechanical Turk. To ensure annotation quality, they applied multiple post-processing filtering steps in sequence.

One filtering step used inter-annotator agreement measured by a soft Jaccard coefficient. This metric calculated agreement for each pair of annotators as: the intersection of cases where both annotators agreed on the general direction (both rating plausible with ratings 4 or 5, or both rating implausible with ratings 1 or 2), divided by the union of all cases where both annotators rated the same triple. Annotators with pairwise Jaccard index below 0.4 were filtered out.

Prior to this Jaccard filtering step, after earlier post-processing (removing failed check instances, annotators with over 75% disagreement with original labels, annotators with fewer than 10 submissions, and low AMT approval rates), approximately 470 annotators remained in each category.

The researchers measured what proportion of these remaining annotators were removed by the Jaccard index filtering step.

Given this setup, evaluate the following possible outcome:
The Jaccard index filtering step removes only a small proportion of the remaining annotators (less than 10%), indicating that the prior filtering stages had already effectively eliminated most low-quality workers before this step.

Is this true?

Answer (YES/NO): YES